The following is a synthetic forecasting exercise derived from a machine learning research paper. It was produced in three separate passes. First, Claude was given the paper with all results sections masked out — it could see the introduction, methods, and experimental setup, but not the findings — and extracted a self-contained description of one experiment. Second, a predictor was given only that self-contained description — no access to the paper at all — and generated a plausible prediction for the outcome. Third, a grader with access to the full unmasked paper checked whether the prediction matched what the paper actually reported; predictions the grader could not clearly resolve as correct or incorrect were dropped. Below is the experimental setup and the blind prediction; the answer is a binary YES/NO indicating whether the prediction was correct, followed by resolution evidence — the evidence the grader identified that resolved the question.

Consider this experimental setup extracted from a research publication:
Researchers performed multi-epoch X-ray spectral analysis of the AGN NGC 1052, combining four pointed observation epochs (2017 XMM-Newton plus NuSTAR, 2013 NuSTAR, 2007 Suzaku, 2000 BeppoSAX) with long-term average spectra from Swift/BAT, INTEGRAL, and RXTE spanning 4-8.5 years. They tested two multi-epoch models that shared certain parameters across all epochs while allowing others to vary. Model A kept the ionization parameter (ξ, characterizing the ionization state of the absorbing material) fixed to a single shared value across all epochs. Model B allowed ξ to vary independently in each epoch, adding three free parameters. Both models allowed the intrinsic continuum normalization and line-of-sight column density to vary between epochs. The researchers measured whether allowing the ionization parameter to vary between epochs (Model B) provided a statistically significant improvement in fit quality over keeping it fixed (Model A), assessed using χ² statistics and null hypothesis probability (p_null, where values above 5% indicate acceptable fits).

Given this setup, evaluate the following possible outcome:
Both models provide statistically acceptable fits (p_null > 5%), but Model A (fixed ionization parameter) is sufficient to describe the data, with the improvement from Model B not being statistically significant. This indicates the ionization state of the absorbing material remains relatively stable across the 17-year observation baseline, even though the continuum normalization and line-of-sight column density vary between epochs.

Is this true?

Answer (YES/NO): YES